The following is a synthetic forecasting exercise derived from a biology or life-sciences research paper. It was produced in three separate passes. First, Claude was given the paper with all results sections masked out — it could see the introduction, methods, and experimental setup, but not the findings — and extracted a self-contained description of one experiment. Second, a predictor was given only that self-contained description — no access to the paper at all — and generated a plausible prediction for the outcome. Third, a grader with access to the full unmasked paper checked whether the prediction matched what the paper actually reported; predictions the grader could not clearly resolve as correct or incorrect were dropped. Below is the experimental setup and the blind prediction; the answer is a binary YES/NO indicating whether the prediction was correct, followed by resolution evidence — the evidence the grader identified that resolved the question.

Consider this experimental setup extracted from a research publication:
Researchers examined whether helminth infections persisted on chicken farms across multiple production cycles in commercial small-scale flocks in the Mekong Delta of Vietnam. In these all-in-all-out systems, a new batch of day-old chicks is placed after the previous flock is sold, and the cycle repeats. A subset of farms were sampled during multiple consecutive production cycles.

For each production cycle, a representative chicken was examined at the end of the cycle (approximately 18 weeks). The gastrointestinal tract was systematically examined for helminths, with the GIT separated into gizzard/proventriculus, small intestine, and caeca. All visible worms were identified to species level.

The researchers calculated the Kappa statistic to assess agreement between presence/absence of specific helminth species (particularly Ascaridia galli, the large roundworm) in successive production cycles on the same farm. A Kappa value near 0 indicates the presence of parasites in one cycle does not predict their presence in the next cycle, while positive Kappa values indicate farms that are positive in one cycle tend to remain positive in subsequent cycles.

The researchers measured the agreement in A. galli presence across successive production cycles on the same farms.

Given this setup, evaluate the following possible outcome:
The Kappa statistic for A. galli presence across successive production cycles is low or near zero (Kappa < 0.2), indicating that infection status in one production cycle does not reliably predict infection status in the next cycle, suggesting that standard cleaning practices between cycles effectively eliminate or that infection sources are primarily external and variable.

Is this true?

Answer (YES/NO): YES